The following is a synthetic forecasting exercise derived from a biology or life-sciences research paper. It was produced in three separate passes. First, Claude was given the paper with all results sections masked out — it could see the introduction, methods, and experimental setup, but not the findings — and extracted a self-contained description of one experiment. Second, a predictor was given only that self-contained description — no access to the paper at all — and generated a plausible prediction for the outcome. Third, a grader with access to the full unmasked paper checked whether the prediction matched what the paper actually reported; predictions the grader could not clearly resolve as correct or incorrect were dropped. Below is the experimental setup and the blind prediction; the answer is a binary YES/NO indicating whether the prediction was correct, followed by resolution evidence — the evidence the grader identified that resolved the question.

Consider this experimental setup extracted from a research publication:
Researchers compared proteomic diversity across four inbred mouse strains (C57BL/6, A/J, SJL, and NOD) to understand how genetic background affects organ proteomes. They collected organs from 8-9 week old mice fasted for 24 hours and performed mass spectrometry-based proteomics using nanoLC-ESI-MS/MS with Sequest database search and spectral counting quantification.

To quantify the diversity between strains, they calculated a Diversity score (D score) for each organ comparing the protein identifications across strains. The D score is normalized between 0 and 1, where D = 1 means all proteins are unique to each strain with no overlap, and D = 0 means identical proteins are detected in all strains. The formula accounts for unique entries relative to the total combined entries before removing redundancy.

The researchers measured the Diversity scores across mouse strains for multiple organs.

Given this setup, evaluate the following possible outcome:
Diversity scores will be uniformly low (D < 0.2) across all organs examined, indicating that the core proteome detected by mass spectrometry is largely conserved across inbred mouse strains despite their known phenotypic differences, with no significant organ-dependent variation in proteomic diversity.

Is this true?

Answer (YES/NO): NO